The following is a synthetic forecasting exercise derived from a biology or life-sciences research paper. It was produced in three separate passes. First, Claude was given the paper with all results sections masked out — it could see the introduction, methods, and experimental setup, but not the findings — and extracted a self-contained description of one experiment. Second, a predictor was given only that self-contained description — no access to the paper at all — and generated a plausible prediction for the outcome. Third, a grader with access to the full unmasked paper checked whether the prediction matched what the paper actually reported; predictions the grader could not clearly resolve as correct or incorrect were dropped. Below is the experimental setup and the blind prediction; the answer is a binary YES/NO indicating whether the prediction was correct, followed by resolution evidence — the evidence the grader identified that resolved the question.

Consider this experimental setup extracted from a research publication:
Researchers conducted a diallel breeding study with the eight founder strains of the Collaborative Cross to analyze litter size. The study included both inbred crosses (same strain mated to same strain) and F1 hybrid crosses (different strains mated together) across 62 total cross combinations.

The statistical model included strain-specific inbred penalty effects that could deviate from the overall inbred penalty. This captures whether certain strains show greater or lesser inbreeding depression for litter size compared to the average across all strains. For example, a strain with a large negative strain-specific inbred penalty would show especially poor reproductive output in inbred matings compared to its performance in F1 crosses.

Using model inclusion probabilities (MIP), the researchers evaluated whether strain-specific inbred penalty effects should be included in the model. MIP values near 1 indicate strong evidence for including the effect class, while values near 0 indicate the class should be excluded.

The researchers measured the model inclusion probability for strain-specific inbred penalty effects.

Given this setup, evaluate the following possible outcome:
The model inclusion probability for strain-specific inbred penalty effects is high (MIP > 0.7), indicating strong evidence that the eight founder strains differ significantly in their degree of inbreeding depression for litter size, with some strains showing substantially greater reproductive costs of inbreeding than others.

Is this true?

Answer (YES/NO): YES